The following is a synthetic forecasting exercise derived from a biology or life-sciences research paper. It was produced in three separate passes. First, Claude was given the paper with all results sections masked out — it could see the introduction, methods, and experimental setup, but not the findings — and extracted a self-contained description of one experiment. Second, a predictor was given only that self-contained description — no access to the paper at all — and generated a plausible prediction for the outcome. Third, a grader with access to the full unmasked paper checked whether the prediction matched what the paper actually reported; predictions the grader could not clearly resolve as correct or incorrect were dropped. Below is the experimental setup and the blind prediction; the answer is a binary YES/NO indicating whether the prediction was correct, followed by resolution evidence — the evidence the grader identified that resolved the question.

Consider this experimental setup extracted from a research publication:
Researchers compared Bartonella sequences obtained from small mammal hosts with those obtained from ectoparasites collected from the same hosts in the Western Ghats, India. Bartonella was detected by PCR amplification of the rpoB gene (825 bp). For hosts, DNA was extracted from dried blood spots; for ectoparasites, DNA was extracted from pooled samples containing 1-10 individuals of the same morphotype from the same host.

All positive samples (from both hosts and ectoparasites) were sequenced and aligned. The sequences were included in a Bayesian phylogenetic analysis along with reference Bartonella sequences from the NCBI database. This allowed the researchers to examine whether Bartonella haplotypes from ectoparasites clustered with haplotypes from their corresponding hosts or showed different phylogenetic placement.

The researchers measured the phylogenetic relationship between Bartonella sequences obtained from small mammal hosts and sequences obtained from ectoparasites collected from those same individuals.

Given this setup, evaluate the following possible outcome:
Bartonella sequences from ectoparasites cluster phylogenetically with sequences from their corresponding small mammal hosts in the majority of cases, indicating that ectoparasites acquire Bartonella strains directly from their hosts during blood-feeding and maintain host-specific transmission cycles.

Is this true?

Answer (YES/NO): NO